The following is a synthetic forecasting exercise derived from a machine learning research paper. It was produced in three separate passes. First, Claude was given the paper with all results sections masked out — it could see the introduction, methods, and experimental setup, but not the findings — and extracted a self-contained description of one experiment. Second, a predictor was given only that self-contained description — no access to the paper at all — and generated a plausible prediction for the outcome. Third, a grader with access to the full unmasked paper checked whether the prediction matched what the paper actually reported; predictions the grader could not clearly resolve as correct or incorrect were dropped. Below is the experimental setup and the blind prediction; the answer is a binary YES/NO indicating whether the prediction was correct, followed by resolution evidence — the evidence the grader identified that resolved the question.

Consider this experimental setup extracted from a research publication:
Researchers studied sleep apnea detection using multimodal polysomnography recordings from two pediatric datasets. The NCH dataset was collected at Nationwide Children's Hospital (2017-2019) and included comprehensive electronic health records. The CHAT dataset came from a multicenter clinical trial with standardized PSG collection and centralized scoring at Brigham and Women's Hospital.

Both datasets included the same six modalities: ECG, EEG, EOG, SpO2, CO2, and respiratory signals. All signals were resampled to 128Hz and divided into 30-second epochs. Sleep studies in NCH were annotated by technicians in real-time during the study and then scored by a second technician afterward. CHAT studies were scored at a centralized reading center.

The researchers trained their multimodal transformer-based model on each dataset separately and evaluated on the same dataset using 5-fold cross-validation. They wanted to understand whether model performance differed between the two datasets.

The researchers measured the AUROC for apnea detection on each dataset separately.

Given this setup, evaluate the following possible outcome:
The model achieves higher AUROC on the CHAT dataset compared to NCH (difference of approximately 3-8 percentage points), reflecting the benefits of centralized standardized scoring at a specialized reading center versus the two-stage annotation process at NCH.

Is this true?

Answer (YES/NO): NO